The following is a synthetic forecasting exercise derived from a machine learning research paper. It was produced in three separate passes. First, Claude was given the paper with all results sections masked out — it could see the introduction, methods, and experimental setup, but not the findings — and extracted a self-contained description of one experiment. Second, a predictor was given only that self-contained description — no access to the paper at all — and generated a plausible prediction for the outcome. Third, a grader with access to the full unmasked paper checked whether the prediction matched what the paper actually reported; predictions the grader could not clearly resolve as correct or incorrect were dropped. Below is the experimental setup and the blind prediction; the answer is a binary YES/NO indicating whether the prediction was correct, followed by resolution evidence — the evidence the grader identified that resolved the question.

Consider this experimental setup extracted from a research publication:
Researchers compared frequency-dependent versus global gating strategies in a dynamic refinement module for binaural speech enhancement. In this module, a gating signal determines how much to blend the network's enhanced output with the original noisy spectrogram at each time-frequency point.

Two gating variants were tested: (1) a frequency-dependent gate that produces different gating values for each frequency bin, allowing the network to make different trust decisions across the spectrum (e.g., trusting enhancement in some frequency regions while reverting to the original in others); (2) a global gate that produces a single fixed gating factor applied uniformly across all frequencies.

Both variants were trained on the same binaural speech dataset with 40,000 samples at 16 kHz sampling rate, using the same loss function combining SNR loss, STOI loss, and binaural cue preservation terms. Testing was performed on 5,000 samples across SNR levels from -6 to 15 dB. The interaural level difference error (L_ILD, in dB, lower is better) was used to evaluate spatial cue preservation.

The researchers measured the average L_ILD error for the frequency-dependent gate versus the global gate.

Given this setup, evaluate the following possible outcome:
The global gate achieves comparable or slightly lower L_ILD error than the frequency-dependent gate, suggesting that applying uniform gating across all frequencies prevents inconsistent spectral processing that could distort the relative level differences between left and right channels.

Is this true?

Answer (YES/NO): NO